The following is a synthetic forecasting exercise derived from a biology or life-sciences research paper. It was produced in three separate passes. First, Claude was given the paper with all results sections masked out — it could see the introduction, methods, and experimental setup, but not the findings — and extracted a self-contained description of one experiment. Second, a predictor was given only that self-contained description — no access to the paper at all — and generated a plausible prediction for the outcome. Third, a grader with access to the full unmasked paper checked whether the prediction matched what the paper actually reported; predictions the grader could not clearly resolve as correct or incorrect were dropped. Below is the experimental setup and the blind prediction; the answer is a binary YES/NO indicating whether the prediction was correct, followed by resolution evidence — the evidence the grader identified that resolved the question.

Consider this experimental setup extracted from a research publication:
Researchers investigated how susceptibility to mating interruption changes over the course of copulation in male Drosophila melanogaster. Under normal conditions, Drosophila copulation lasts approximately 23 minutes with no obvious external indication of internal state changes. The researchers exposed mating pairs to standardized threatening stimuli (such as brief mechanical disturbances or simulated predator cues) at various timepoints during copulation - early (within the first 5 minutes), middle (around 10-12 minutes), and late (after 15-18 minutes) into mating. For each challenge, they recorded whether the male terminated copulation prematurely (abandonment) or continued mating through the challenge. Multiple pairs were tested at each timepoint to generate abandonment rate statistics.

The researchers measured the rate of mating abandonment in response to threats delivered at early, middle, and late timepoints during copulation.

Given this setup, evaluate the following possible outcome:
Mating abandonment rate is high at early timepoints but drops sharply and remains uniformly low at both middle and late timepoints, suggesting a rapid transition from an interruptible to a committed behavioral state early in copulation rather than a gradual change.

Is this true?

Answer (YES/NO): NO